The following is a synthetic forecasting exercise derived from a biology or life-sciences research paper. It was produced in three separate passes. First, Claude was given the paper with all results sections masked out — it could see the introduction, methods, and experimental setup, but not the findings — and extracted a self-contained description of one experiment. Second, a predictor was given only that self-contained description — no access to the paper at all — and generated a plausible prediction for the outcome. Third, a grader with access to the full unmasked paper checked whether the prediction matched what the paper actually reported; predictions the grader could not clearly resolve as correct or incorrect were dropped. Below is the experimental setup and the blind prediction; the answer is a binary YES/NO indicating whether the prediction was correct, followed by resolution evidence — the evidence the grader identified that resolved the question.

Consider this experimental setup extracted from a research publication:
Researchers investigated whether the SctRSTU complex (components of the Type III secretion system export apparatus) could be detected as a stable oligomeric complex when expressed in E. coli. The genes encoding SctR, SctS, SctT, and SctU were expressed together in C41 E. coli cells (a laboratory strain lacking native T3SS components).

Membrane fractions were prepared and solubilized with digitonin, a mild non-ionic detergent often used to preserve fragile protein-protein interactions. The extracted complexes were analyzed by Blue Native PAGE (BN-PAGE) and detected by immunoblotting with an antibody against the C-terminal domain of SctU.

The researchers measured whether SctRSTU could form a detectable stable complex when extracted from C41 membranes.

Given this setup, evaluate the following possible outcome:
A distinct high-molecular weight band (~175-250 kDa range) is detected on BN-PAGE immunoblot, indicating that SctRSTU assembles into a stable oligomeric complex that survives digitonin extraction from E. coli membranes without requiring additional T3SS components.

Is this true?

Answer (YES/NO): YES